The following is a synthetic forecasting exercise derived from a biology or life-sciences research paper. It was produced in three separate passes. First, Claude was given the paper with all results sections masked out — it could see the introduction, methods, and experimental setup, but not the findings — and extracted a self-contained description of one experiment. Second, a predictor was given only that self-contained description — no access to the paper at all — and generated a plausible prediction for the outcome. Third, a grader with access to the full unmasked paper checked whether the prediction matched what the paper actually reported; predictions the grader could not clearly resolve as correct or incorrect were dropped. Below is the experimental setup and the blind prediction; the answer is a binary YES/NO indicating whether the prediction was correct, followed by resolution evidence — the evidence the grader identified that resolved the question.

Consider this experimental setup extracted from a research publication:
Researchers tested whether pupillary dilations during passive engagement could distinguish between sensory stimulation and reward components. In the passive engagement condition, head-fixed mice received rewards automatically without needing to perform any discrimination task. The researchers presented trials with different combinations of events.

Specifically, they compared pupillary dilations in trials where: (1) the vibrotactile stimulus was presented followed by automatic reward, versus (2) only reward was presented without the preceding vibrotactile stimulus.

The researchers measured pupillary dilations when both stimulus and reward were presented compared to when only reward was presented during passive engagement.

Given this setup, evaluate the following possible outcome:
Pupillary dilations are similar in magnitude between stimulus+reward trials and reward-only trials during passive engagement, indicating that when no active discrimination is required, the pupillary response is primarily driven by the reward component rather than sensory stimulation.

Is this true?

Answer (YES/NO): NO